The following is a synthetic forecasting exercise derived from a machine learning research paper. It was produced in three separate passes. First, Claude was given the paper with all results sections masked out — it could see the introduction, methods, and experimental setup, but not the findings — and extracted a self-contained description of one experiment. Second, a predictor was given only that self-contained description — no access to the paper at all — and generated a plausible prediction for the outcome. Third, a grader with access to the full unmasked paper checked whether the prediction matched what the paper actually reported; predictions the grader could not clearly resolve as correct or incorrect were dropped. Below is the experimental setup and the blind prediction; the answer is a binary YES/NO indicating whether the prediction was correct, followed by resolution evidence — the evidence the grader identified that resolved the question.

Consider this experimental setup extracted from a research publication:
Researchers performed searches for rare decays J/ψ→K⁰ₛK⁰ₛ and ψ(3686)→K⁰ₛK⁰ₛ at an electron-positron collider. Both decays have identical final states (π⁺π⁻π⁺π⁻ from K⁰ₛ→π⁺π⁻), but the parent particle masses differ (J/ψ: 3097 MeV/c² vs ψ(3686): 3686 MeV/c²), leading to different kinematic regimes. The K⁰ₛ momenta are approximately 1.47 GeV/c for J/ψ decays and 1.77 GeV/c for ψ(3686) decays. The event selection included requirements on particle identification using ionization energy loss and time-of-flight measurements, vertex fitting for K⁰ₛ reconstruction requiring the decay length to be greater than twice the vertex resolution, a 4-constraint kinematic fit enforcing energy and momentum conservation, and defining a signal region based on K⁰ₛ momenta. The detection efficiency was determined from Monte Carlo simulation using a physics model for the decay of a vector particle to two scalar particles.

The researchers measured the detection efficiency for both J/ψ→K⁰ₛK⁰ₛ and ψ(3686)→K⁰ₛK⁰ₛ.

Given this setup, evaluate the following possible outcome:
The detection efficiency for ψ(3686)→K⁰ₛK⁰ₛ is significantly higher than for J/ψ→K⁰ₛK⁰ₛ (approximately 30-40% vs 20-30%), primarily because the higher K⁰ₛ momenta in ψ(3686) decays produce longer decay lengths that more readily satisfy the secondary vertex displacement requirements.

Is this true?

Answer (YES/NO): NO